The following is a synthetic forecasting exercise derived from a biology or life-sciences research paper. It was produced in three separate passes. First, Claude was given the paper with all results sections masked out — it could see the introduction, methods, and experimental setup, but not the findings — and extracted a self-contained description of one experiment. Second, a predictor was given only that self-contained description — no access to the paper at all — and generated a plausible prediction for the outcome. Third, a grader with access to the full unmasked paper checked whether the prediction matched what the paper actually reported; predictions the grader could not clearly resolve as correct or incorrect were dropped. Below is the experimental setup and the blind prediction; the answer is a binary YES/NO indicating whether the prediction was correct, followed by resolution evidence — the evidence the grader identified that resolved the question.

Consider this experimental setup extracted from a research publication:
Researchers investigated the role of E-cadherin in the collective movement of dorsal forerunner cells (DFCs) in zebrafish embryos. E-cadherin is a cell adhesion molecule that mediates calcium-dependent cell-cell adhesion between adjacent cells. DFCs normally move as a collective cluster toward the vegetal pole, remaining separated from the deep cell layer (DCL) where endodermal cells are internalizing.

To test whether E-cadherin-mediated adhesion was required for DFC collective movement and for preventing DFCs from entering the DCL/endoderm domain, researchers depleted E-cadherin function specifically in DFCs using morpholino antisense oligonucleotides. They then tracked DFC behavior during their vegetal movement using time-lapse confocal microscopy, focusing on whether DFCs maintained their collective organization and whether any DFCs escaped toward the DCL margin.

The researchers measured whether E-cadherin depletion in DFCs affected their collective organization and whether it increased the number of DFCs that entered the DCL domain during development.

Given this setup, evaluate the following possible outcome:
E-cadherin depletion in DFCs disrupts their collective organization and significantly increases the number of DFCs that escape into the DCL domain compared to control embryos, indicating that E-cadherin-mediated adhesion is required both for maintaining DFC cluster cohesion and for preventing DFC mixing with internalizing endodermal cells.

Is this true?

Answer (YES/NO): YES